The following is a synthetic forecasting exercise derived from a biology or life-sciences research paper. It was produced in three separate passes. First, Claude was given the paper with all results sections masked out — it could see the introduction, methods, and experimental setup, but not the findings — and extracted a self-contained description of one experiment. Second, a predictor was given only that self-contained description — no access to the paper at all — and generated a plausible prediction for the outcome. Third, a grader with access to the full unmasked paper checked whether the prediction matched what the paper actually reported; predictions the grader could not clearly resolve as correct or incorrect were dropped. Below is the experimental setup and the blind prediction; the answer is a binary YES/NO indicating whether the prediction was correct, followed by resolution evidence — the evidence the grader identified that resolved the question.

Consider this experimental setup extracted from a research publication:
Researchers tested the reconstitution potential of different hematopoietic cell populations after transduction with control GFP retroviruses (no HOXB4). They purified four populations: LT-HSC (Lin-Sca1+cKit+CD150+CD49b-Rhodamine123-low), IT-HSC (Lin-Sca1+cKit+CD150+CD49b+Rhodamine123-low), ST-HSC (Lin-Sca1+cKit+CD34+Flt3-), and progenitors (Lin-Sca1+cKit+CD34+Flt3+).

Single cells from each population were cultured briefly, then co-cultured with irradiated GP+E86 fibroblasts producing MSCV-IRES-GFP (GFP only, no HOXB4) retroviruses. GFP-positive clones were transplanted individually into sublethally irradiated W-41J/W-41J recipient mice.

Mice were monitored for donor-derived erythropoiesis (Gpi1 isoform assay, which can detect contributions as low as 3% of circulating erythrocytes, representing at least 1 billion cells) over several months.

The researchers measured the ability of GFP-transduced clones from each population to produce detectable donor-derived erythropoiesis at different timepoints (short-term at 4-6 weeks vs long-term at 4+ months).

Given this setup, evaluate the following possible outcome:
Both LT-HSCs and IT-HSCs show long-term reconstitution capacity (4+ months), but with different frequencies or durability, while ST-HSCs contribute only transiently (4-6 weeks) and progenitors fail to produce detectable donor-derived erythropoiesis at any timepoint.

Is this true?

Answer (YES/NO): NO